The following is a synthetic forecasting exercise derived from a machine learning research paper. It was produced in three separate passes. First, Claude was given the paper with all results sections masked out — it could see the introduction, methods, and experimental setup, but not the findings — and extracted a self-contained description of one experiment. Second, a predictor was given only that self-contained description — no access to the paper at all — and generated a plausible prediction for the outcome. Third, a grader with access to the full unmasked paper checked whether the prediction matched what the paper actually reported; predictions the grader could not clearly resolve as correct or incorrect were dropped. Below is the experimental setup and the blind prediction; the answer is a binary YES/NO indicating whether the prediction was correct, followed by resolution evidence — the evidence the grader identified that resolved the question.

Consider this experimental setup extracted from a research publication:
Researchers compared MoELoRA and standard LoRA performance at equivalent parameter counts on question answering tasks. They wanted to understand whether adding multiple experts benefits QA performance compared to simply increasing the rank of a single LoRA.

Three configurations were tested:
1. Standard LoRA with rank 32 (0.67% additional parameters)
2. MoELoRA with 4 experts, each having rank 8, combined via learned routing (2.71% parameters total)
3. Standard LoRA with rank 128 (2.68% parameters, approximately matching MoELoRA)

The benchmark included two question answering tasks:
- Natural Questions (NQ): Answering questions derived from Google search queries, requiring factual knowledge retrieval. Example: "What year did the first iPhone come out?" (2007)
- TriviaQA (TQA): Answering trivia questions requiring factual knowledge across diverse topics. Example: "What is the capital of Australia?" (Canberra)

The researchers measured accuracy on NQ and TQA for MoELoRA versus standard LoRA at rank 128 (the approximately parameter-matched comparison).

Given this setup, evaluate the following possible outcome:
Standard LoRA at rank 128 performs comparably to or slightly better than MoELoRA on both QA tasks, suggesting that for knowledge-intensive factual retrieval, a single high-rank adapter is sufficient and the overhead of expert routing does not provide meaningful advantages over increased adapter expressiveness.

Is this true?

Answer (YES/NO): NO